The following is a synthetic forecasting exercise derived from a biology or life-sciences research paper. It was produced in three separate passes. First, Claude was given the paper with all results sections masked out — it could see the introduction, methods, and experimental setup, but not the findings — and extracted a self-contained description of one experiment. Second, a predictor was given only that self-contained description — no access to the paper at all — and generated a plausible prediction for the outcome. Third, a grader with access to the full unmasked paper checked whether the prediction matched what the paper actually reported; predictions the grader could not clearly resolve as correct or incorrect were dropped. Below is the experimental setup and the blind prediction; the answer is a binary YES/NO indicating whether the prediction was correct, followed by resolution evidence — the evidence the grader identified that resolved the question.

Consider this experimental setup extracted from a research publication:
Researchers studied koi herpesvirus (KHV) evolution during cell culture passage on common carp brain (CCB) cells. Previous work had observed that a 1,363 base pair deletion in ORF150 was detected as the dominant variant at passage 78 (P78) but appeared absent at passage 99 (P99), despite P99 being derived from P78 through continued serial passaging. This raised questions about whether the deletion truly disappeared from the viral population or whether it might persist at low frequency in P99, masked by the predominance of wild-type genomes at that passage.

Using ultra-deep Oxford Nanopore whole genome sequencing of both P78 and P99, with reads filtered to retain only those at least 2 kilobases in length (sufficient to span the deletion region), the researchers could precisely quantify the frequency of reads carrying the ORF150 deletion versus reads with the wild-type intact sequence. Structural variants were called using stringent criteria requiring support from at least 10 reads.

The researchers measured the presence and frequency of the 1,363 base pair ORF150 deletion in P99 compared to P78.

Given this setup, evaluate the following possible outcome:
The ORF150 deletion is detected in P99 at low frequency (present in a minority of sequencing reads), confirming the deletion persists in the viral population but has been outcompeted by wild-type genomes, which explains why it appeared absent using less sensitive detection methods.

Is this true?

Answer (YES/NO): NO